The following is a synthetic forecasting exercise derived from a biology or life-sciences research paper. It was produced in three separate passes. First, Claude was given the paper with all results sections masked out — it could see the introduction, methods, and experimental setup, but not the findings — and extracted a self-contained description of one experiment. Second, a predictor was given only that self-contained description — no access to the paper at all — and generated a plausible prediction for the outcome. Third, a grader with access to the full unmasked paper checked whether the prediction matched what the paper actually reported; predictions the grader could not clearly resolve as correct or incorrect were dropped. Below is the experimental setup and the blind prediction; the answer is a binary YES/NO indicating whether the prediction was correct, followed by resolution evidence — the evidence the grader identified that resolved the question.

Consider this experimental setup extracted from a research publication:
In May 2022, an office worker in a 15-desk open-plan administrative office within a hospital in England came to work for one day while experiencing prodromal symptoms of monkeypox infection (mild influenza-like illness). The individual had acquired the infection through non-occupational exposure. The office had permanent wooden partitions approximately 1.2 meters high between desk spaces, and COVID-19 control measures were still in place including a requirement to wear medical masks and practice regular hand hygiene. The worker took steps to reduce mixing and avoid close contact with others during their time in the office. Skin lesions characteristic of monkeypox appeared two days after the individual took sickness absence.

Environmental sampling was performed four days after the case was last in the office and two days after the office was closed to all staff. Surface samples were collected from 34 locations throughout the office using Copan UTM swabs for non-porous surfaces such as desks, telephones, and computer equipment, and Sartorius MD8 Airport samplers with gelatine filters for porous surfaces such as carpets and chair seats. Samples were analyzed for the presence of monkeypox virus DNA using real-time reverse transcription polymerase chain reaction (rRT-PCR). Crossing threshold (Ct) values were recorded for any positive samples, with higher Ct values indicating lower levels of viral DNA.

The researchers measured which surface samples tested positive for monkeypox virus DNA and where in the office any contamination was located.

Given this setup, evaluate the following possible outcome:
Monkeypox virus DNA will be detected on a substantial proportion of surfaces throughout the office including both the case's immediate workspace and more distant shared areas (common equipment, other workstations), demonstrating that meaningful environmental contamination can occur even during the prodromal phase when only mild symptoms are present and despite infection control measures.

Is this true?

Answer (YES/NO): NO